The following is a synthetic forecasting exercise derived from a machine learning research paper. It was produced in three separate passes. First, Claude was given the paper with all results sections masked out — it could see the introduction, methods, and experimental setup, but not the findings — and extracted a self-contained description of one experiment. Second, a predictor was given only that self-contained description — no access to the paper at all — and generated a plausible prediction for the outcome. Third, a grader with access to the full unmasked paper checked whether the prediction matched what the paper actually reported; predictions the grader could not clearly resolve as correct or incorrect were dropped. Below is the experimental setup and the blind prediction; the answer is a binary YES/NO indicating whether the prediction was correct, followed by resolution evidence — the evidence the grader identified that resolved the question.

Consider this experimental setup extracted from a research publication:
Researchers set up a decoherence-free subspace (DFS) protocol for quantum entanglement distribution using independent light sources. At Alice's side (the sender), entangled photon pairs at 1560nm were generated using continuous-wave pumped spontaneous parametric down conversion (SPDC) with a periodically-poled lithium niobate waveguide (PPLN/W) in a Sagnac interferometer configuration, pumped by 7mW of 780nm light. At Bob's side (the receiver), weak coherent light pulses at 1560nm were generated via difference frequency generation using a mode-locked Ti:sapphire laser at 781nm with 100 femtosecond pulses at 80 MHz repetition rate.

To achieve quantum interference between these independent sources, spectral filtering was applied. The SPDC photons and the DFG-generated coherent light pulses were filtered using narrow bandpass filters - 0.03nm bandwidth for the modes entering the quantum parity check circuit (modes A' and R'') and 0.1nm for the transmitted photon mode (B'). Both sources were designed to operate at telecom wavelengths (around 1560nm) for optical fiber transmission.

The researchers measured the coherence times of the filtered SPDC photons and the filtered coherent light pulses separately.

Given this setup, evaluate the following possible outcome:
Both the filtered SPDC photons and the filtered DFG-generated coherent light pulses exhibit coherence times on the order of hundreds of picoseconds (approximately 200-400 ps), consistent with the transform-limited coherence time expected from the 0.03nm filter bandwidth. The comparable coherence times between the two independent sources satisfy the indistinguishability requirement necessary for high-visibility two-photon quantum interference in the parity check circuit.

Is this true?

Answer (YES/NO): NO